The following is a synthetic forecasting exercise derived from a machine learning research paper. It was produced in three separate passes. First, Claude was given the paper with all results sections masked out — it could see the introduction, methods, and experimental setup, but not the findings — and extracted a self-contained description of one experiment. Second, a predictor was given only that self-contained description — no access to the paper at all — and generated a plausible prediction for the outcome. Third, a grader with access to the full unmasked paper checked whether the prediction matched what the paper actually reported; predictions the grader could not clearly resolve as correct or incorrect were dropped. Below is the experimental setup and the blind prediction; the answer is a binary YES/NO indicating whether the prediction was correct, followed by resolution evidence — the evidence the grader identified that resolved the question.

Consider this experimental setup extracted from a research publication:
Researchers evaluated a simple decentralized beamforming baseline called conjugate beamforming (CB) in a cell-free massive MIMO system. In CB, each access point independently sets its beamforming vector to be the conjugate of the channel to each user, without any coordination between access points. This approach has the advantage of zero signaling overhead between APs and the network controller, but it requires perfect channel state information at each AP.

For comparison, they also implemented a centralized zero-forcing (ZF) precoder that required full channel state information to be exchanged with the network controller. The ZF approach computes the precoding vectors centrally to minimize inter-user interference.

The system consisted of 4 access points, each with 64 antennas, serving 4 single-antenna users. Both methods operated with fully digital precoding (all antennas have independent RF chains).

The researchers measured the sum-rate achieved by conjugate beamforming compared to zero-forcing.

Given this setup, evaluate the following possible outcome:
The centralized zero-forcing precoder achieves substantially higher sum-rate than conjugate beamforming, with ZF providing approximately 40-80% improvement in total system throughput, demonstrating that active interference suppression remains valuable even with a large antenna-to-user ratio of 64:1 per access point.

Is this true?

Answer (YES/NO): NO